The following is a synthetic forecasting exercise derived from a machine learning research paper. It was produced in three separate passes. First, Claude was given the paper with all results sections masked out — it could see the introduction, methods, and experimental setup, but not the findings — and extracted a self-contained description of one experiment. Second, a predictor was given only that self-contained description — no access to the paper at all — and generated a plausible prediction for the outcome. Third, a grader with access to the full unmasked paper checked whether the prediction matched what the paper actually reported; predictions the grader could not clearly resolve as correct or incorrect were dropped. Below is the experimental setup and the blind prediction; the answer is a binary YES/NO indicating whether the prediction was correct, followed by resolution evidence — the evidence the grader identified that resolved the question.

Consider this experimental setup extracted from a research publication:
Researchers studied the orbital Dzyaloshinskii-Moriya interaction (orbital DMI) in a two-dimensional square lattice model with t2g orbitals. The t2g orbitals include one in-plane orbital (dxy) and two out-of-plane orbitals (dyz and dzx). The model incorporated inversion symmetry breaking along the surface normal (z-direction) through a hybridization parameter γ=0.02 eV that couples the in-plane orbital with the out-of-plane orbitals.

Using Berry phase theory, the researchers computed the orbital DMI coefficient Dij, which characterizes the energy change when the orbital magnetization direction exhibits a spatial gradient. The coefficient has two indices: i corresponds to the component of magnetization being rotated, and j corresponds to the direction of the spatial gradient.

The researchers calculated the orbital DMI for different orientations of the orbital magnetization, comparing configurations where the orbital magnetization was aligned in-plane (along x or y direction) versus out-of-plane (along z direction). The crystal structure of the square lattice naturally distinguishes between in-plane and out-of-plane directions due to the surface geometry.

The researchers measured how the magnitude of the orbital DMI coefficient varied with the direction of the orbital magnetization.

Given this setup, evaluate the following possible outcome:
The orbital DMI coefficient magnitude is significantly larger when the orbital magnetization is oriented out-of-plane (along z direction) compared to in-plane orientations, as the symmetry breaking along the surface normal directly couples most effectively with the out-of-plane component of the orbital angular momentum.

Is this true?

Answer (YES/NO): NO